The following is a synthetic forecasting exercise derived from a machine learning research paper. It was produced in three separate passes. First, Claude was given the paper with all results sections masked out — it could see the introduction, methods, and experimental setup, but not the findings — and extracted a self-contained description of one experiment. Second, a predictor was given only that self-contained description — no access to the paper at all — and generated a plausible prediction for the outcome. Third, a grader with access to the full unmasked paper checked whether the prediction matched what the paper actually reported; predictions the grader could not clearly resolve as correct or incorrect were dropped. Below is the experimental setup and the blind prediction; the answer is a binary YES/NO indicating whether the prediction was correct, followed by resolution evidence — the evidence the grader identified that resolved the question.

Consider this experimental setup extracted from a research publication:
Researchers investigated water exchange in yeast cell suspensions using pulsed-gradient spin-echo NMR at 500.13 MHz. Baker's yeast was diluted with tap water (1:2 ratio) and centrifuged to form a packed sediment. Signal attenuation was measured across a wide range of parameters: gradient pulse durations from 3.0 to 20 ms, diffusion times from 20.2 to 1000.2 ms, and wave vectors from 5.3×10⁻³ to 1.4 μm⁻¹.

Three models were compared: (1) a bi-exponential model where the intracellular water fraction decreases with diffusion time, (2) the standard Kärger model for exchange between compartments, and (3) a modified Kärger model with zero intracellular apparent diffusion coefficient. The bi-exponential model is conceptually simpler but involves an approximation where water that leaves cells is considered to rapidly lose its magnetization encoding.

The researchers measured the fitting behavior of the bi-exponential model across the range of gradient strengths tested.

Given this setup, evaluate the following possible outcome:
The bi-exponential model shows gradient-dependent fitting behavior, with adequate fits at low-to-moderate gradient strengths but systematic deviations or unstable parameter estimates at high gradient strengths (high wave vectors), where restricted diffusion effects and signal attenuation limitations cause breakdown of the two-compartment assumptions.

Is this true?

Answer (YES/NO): NO